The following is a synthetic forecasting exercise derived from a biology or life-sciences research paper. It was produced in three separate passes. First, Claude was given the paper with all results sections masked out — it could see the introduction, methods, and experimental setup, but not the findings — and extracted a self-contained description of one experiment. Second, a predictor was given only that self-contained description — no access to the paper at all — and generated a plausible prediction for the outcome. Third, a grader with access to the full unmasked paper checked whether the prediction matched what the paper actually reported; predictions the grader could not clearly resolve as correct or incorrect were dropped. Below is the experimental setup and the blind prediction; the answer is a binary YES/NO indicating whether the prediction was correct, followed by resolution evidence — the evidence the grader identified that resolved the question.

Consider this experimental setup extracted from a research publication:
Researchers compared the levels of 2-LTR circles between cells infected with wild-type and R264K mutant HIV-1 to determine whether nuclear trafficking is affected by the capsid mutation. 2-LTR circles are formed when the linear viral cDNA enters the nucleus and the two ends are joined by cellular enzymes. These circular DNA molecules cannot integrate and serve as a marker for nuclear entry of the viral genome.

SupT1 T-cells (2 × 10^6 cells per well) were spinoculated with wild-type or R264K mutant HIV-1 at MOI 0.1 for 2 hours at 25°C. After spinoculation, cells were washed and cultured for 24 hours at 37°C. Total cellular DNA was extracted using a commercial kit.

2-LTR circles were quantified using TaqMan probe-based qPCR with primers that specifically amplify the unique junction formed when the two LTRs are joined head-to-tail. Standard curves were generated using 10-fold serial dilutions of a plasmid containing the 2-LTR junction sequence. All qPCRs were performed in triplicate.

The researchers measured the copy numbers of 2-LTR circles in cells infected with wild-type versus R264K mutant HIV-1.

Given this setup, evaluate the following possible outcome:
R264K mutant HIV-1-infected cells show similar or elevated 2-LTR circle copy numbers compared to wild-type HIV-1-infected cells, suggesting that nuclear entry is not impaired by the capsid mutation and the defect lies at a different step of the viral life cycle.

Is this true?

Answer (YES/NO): YES